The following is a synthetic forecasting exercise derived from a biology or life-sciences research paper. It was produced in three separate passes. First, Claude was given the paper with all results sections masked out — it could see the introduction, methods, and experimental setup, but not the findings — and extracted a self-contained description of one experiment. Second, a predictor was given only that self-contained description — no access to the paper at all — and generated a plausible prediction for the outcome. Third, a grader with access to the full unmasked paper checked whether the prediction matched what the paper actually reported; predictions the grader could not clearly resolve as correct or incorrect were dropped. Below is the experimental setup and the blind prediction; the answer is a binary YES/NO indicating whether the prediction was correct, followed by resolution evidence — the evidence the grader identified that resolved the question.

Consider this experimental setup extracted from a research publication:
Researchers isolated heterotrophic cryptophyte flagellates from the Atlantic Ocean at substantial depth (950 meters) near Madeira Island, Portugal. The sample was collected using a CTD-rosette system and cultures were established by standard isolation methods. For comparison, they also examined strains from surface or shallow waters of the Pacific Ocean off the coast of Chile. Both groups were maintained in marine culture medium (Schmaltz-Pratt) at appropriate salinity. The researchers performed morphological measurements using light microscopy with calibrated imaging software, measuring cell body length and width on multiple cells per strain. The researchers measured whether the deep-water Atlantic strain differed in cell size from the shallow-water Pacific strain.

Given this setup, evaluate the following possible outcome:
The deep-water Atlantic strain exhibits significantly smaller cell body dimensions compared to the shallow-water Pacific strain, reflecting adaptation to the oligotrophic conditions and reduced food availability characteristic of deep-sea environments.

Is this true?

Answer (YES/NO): NO